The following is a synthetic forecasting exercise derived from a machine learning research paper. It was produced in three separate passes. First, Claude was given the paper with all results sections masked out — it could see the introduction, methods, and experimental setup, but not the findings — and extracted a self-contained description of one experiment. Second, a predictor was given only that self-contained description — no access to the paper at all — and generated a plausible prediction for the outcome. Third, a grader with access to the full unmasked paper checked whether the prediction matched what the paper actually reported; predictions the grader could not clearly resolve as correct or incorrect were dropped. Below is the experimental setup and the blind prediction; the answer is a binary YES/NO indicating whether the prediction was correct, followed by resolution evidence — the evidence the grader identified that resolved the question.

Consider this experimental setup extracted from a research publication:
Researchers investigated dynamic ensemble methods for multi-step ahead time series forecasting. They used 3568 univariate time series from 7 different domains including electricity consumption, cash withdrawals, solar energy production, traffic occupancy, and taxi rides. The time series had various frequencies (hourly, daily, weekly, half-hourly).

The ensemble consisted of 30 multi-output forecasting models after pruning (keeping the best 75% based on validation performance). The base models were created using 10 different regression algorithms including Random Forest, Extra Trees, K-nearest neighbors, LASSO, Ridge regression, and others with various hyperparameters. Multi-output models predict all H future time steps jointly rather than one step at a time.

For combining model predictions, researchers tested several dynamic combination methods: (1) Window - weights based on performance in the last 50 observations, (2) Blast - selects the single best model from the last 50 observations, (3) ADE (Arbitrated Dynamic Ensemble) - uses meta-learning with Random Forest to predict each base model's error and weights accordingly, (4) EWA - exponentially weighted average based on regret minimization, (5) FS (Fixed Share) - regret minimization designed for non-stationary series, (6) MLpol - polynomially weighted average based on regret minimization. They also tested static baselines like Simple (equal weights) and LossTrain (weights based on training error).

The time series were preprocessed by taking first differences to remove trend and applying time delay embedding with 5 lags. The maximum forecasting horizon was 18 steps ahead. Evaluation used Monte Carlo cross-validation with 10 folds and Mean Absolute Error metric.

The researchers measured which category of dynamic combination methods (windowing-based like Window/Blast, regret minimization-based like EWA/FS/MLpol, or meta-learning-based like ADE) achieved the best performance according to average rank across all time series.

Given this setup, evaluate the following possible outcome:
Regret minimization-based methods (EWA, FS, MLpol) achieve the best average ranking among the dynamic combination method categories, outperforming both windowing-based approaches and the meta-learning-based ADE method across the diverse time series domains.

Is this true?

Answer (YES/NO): NO